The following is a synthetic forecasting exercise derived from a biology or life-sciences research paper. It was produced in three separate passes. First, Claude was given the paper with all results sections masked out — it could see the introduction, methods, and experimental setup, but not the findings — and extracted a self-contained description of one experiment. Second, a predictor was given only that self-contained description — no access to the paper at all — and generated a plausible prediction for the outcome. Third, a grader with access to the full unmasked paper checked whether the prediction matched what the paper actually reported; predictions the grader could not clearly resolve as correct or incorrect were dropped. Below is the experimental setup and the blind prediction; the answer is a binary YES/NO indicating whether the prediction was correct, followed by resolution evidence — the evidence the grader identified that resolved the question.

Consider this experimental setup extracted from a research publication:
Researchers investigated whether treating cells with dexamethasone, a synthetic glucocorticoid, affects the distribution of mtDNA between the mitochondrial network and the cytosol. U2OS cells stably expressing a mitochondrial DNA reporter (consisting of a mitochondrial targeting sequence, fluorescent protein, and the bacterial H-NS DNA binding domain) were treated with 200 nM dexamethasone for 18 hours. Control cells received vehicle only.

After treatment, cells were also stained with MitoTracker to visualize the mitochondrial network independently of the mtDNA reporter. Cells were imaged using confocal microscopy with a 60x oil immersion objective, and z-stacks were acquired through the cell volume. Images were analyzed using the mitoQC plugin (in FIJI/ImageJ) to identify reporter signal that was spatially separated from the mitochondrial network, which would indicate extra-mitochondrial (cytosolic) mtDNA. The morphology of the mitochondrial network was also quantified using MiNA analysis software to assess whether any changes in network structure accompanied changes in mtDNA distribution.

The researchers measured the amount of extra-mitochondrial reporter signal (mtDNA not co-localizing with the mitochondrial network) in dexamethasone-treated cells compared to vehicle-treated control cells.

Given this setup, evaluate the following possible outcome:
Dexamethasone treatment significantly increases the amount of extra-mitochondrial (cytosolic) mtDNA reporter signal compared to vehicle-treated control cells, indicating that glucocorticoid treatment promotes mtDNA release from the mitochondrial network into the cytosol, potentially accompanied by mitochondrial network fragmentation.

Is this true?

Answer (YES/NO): NO